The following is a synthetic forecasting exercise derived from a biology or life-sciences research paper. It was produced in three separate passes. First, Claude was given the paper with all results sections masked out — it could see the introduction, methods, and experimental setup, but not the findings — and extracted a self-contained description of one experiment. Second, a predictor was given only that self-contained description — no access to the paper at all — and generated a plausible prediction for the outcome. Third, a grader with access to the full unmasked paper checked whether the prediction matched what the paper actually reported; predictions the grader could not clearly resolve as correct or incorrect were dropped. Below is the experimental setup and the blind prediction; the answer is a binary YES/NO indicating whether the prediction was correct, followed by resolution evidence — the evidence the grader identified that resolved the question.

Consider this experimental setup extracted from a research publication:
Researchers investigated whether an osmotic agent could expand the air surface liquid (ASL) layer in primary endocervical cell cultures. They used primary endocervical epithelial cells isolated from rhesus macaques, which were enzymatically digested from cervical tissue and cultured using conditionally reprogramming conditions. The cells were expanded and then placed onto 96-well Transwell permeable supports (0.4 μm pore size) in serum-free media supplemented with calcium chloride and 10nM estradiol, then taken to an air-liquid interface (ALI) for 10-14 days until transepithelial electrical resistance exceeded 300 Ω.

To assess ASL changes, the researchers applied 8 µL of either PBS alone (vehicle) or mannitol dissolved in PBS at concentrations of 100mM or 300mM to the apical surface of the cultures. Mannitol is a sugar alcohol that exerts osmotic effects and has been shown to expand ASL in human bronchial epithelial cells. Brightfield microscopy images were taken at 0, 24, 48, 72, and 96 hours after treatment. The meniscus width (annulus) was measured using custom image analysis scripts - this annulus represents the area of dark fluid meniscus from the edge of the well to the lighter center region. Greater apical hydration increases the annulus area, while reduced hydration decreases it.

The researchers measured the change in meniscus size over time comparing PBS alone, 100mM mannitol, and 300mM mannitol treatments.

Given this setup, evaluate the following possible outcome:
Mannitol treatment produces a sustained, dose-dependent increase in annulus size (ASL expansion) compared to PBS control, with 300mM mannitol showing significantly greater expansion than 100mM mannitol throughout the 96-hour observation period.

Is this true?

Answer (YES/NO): NO